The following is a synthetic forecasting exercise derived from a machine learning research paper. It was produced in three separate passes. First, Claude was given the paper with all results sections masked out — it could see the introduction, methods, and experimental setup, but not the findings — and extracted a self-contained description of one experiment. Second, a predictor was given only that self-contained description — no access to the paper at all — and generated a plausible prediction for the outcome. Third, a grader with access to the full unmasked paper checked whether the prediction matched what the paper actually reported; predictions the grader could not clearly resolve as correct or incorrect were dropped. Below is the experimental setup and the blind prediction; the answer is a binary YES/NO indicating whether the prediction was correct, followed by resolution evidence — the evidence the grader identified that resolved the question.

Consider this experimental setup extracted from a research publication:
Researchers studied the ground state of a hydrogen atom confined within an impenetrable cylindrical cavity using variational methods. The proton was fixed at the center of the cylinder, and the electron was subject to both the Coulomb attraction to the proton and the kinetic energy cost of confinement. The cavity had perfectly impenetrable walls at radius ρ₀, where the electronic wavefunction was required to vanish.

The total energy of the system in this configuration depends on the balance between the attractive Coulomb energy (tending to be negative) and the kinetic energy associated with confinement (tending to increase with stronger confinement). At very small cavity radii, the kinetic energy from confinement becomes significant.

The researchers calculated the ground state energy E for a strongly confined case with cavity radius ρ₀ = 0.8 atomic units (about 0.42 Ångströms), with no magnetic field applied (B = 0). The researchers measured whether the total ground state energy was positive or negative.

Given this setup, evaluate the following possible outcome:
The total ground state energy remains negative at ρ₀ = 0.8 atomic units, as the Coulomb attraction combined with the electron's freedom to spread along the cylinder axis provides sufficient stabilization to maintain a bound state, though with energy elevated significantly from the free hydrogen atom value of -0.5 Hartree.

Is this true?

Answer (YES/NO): NO